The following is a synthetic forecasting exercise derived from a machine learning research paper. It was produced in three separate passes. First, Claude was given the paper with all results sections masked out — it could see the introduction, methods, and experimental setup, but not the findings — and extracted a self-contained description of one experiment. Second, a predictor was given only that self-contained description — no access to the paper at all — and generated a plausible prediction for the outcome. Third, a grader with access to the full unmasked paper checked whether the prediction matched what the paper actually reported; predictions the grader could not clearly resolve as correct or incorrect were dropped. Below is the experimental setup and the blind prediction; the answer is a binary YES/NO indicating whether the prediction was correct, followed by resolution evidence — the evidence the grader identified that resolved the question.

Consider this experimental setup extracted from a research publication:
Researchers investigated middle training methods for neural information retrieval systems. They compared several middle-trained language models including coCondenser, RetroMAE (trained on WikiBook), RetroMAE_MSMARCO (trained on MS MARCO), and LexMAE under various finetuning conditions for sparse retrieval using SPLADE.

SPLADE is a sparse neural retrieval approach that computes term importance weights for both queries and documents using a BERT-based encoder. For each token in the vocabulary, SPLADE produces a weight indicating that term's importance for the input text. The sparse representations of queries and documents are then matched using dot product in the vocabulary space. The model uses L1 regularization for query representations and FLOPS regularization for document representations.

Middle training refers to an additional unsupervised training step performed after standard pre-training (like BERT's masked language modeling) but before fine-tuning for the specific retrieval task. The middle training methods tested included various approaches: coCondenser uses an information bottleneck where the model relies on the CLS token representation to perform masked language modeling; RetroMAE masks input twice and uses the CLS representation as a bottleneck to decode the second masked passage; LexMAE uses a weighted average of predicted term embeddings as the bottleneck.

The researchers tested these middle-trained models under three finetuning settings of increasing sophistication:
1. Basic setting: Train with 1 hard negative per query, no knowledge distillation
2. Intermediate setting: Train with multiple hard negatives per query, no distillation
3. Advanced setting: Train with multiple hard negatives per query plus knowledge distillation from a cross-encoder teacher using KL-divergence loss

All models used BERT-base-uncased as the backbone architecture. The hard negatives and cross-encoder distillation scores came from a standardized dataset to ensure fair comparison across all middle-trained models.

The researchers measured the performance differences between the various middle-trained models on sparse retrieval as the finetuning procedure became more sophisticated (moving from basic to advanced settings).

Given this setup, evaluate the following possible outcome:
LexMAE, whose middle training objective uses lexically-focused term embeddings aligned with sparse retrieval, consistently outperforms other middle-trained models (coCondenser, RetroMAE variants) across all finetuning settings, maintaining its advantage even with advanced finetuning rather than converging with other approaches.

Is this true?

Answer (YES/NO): NO